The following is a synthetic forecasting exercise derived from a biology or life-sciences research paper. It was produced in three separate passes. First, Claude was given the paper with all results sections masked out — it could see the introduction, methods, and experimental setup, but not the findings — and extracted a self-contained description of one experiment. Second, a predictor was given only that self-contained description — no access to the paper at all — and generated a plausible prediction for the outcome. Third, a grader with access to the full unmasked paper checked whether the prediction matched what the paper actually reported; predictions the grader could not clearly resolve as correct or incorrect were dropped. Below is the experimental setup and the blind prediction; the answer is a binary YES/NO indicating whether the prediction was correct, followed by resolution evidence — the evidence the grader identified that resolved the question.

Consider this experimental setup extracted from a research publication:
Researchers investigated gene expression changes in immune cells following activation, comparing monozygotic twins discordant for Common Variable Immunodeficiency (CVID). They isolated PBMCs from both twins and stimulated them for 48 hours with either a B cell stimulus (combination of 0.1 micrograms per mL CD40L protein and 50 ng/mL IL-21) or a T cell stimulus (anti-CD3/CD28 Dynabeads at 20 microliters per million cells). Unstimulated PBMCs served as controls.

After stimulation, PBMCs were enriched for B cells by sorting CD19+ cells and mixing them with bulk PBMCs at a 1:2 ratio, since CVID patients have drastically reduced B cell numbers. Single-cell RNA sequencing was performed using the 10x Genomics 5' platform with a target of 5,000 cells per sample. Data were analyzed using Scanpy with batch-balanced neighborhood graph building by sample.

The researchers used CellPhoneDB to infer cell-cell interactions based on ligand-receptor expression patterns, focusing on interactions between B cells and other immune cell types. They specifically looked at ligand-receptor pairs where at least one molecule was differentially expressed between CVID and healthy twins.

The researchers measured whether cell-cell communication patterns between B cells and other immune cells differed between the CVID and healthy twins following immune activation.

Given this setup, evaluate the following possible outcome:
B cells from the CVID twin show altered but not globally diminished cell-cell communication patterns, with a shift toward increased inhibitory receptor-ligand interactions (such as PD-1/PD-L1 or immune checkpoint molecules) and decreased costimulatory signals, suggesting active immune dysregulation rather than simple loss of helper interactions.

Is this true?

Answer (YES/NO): YES